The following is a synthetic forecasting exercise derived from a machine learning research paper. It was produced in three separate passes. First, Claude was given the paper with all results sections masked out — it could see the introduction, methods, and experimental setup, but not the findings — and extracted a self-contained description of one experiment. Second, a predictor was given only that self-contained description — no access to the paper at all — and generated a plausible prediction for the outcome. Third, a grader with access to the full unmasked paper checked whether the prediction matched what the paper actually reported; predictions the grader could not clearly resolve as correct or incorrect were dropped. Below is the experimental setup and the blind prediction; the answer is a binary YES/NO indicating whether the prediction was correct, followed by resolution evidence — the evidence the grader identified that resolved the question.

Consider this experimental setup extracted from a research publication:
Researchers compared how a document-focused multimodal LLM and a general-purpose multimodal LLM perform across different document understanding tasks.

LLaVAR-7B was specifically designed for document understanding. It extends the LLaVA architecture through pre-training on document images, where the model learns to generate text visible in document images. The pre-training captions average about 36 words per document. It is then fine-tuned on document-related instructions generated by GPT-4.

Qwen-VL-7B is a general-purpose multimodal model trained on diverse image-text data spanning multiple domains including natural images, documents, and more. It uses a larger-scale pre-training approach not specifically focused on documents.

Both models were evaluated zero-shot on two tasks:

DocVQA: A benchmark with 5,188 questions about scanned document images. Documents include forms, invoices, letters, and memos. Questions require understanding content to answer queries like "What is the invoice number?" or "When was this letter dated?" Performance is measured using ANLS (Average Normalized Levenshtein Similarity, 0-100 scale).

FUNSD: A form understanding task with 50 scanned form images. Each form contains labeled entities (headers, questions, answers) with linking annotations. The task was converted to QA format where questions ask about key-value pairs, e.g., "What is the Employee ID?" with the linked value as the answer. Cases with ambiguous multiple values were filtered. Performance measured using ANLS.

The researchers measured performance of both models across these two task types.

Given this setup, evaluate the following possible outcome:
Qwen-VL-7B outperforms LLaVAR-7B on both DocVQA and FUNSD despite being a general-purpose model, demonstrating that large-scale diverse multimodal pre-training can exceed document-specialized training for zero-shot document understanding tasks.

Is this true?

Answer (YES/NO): NO